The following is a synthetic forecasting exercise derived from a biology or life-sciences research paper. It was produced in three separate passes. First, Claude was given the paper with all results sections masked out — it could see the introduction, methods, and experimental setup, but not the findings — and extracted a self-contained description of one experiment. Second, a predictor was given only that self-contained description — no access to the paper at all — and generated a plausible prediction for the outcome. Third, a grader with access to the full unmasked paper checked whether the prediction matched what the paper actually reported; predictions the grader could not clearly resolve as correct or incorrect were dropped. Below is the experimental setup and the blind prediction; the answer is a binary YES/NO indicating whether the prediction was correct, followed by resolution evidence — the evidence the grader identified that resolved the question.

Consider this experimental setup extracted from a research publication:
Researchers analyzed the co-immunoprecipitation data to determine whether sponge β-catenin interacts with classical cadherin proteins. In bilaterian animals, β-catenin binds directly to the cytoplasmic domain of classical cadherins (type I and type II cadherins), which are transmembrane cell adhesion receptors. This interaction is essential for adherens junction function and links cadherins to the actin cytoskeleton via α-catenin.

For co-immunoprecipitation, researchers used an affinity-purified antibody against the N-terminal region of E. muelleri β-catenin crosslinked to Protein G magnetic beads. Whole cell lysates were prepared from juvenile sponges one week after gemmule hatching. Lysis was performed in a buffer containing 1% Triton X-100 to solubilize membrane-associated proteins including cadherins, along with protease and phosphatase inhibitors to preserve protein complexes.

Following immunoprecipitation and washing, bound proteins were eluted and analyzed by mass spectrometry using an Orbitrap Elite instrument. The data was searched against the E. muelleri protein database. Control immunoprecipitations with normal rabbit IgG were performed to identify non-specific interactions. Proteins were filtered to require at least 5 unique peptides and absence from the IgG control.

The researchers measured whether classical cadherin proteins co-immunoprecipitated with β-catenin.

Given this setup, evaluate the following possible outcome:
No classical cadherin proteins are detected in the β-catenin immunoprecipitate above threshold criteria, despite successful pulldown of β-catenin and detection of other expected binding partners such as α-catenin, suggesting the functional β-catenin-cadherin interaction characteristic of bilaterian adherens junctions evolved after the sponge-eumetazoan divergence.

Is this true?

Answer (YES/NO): NO